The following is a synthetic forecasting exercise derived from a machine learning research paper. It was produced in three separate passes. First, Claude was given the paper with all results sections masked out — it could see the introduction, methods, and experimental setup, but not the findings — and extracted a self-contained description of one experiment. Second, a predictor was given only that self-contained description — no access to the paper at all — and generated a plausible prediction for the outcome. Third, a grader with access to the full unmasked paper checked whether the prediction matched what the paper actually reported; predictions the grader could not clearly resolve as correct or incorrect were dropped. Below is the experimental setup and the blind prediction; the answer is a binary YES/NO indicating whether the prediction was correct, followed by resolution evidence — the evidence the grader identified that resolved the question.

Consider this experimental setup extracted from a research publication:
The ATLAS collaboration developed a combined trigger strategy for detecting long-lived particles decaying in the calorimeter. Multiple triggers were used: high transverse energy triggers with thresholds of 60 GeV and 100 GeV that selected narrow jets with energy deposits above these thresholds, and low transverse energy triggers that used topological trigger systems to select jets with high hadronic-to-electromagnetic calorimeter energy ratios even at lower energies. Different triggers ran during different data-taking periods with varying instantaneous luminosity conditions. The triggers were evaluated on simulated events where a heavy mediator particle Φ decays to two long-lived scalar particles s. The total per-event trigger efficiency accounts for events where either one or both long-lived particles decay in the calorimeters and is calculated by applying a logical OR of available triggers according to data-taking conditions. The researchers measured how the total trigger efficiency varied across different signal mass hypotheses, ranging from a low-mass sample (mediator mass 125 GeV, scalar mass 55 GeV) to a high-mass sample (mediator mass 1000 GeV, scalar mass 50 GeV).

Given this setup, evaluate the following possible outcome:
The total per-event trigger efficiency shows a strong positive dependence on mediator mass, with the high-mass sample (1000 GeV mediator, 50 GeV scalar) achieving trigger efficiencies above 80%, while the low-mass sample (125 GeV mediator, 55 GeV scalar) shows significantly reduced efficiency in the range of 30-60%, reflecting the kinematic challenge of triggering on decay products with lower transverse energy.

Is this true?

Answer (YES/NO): NO